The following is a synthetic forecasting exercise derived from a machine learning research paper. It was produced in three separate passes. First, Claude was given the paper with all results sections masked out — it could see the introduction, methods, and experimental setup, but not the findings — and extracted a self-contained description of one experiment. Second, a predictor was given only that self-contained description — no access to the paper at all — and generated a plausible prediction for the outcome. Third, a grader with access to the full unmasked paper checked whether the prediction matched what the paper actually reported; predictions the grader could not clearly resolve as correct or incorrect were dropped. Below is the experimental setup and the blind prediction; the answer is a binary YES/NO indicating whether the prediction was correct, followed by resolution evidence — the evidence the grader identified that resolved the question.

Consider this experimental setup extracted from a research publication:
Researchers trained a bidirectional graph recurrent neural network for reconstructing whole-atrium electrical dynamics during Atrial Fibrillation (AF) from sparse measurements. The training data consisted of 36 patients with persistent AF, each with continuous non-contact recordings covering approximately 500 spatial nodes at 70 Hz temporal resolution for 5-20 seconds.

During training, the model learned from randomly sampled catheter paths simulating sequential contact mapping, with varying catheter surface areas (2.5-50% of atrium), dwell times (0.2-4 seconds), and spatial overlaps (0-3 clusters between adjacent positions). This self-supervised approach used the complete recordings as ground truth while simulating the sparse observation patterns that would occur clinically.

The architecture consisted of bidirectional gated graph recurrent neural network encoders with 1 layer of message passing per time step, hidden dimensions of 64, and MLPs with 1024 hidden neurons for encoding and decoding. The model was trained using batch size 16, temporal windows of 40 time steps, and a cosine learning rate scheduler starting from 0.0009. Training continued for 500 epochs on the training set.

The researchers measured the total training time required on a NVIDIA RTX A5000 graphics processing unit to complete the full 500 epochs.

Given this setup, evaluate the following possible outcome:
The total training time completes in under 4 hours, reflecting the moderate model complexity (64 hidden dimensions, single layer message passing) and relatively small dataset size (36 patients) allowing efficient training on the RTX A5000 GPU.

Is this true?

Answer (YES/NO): NO